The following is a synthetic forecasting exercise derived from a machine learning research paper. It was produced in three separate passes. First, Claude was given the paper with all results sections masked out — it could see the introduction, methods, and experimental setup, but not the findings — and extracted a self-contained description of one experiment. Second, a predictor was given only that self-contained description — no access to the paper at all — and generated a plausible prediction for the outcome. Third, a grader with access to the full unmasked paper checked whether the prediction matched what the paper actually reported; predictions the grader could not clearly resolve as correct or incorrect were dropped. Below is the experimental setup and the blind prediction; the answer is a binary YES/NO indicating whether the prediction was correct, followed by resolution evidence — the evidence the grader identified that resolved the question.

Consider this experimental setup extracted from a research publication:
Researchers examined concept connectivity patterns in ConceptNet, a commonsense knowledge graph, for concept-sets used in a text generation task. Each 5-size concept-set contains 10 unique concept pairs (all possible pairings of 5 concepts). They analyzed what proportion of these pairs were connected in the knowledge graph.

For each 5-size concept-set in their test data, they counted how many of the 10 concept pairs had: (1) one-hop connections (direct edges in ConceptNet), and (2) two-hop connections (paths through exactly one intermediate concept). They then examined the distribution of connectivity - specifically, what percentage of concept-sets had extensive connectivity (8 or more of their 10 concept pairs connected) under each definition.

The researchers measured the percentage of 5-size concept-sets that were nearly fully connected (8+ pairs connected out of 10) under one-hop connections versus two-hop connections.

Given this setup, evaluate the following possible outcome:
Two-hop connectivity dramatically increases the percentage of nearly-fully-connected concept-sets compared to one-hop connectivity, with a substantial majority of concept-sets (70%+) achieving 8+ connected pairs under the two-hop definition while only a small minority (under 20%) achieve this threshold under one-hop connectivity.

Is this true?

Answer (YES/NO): NO